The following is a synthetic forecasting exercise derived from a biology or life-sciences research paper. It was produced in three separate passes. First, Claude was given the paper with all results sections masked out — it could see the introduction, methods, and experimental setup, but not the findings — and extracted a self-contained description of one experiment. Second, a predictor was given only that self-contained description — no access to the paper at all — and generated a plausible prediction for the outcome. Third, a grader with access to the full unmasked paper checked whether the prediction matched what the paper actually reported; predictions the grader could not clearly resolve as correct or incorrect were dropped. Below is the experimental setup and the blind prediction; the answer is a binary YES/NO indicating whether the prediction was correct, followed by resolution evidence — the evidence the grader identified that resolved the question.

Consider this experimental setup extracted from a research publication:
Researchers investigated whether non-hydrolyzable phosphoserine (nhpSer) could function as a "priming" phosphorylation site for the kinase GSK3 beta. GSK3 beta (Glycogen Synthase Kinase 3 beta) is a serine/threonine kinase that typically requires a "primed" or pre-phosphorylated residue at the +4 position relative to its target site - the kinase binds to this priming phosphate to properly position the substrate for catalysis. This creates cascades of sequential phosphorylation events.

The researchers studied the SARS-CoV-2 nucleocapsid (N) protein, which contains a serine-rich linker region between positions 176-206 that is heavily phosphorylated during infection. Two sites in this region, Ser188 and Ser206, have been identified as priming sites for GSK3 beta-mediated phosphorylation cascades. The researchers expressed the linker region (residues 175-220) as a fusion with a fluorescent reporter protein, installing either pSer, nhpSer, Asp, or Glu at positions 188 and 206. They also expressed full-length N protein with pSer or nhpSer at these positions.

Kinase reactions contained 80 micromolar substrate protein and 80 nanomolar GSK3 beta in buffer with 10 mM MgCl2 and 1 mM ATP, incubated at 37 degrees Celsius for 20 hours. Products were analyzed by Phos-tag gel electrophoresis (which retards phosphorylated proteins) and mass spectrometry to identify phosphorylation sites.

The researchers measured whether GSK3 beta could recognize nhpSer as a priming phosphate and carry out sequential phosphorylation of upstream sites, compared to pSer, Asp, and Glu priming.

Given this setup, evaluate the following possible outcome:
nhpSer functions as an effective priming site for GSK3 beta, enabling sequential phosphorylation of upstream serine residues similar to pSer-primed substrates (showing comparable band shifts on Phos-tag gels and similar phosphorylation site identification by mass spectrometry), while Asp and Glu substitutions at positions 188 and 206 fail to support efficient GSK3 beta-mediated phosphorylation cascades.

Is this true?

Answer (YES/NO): YES